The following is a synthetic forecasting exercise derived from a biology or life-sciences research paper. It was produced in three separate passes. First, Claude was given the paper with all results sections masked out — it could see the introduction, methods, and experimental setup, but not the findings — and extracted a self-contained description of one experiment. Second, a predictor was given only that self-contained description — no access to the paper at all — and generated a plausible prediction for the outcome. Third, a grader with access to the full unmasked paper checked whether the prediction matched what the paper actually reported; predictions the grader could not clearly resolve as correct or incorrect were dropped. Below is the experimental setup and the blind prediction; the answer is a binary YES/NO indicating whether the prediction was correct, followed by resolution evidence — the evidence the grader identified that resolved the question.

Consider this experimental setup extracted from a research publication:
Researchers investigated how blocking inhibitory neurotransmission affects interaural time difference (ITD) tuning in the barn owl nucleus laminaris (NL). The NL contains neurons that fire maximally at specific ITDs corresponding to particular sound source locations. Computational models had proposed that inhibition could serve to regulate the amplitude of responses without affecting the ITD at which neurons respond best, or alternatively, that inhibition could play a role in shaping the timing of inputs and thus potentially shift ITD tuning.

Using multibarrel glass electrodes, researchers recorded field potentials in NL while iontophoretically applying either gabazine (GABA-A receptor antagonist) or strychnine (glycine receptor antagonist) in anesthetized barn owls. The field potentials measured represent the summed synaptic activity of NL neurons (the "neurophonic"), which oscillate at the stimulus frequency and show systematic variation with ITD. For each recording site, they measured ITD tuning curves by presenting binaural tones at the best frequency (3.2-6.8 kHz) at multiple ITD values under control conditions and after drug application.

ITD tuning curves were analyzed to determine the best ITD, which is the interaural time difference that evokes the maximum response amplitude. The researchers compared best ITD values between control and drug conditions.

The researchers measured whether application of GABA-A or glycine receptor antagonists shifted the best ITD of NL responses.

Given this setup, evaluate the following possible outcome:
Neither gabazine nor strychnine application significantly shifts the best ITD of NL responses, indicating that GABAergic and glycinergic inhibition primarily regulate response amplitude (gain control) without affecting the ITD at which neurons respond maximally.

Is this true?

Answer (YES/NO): YES